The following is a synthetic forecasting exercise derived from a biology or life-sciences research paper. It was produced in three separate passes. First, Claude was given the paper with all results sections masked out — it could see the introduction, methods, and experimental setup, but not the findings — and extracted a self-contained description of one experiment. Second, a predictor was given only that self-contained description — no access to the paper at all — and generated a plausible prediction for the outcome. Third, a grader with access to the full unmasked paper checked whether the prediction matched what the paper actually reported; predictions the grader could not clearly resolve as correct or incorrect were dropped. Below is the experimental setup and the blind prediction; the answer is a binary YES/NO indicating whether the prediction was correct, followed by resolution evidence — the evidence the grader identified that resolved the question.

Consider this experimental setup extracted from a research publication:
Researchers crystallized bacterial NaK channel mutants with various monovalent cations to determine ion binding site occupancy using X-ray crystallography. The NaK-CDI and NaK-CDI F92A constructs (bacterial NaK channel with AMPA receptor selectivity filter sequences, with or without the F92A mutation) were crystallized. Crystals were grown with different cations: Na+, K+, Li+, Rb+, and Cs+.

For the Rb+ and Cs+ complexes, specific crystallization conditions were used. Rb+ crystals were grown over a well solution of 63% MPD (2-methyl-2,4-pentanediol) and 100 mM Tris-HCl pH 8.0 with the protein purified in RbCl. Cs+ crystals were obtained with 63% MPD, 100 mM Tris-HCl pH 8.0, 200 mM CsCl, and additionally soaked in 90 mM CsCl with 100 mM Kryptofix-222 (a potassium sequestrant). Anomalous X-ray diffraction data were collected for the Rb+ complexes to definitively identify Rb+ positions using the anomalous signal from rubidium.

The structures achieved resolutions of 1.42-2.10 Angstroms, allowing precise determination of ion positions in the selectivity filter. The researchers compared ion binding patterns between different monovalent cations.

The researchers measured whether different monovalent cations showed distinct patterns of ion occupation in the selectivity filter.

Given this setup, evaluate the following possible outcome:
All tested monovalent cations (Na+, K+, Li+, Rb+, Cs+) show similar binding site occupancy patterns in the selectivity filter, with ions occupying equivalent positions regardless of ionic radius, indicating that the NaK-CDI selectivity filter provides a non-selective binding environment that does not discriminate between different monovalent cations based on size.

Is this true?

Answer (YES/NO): NO